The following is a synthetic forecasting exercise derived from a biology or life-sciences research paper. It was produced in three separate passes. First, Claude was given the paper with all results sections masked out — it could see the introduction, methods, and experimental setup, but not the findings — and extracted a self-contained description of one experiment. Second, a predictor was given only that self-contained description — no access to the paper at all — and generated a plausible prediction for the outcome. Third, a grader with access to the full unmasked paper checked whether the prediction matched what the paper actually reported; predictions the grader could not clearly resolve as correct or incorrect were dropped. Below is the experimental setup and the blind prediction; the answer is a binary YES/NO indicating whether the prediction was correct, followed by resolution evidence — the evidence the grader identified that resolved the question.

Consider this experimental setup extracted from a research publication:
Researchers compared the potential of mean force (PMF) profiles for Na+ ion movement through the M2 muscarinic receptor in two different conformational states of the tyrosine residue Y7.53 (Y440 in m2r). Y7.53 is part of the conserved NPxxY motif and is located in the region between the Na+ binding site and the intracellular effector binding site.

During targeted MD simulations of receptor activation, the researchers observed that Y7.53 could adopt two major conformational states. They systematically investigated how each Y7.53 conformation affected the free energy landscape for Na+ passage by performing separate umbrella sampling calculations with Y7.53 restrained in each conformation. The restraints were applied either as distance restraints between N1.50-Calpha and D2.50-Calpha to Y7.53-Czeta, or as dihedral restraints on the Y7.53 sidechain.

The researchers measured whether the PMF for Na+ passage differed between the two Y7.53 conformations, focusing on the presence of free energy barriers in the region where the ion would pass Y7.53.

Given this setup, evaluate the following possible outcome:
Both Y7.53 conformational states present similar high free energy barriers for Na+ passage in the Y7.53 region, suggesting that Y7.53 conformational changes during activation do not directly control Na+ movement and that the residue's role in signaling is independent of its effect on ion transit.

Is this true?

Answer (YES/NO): NO